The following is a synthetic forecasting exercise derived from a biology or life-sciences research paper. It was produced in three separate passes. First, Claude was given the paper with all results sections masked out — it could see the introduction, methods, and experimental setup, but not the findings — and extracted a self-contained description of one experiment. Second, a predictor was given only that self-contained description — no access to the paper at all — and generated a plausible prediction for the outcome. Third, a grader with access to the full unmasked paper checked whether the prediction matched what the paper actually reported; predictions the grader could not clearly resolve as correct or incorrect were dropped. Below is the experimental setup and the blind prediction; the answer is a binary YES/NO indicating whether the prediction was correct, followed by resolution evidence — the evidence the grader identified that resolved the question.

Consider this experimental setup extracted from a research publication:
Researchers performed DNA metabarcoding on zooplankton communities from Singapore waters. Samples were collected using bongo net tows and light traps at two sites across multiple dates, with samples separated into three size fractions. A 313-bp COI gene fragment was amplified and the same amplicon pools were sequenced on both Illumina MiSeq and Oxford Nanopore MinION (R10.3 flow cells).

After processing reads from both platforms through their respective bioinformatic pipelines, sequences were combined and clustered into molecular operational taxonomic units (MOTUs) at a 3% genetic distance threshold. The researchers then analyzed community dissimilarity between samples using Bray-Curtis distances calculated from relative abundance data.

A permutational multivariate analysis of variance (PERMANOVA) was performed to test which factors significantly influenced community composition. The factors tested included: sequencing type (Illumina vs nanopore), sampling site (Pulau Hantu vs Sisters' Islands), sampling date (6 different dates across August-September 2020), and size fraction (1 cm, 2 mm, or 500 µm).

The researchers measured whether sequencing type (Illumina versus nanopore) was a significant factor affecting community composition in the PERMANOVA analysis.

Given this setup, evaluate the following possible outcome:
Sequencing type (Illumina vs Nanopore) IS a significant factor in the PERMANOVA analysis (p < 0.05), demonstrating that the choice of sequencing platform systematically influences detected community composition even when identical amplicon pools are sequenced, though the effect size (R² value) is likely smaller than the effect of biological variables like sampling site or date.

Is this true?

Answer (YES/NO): NO